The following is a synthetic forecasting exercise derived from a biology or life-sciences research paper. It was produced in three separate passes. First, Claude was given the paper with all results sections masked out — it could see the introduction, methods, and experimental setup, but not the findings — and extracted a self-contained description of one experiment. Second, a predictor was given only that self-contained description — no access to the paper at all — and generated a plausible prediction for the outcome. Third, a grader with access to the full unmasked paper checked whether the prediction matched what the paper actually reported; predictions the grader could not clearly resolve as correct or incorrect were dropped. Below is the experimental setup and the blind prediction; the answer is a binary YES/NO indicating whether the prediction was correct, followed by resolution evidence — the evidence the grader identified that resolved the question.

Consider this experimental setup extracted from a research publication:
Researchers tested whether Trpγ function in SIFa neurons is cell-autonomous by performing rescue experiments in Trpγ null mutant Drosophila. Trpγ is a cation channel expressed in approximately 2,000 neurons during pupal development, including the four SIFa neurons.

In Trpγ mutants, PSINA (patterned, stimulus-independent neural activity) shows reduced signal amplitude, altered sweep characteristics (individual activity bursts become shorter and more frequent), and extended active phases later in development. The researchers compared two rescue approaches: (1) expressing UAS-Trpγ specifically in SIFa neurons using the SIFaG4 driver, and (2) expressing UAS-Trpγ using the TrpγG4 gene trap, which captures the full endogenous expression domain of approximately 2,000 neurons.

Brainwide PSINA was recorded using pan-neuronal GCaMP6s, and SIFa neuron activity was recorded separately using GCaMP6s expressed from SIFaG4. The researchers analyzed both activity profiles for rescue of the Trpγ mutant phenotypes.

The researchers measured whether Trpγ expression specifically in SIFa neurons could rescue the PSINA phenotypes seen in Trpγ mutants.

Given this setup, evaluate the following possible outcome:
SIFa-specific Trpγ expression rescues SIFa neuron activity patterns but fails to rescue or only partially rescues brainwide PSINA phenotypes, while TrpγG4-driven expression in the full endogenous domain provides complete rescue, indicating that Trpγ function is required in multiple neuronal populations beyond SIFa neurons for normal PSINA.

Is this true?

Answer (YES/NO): NO